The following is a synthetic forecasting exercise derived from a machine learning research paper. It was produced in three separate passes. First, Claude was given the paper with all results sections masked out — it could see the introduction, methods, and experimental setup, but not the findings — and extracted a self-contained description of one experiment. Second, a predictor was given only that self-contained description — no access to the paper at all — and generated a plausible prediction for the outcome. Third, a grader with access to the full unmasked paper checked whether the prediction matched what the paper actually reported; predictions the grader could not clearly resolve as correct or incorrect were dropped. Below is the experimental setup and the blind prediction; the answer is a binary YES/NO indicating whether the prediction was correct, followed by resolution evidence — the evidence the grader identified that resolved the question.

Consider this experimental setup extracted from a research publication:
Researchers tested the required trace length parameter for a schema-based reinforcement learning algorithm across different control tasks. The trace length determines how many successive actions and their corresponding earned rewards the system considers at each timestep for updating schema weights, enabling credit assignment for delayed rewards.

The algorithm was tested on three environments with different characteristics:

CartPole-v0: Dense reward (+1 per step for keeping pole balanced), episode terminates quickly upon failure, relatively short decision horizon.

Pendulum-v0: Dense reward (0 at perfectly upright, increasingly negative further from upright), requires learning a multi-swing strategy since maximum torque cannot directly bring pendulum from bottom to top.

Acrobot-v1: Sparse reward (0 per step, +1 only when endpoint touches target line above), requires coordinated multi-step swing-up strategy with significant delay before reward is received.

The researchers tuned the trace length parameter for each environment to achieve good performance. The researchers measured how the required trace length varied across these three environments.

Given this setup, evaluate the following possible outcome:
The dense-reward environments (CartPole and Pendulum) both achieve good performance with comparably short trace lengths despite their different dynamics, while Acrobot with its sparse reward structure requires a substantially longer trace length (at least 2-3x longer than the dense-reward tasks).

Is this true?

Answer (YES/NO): NO